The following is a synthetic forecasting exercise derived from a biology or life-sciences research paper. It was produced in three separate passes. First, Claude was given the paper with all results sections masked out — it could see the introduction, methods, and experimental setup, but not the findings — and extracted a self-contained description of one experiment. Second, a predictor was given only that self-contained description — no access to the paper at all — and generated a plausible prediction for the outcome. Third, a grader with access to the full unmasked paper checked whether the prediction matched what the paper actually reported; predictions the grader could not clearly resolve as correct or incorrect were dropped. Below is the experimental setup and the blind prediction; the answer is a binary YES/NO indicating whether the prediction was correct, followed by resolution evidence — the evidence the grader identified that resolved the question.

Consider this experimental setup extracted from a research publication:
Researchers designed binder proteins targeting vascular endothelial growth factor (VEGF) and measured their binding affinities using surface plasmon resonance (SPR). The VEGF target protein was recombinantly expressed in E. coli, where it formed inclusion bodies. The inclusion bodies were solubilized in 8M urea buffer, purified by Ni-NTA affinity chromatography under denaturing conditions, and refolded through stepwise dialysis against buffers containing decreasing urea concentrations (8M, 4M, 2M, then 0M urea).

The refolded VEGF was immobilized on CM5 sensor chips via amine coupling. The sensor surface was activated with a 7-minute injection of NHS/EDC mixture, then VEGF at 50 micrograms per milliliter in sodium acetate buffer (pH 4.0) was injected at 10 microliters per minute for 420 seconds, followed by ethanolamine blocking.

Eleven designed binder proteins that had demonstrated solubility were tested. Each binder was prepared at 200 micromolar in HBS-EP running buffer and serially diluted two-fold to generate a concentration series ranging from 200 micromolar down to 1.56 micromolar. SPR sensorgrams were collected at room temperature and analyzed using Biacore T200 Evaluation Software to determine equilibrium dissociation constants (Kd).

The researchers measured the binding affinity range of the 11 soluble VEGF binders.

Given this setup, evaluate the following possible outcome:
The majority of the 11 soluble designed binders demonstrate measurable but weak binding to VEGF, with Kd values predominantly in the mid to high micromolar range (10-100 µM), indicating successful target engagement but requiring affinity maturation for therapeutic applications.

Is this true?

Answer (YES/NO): NO